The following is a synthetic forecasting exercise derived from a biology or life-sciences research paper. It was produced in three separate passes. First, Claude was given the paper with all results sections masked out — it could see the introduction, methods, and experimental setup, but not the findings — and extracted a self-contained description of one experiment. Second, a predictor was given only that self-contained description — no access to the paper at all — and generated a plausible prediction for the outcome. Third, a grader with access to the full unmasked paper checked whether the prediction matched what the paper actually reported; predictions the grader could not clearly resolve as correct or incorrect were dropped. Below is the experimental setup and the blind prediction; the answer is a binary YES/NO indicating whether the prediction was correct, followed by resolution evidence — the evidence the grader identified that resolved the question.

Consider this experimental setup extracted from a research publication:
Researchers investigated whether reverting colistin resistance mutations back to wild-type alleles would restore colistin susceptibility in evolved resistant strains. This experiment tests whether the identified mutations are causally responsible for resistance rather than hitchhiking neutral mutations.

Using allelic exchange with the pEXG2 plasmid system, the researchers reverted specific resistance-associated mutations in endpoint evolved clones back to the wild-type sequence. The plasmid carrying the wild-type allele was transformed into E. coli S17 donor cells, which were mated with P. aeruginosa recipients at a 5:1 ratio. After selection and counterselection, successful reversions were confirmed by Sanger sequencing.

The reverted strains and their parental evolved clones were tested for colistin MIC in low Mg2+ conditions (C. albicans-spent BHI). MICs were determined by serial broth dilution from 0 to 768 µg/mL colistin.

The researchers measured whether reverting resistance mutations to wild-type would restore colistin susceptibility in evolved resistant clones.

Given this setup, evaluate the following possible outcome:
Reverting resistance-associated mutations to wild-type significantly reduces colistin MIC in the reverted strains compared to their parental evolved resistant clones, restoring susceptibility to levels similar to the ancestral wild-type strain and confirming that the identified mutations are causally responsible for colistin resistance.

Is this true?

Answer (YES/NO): NO